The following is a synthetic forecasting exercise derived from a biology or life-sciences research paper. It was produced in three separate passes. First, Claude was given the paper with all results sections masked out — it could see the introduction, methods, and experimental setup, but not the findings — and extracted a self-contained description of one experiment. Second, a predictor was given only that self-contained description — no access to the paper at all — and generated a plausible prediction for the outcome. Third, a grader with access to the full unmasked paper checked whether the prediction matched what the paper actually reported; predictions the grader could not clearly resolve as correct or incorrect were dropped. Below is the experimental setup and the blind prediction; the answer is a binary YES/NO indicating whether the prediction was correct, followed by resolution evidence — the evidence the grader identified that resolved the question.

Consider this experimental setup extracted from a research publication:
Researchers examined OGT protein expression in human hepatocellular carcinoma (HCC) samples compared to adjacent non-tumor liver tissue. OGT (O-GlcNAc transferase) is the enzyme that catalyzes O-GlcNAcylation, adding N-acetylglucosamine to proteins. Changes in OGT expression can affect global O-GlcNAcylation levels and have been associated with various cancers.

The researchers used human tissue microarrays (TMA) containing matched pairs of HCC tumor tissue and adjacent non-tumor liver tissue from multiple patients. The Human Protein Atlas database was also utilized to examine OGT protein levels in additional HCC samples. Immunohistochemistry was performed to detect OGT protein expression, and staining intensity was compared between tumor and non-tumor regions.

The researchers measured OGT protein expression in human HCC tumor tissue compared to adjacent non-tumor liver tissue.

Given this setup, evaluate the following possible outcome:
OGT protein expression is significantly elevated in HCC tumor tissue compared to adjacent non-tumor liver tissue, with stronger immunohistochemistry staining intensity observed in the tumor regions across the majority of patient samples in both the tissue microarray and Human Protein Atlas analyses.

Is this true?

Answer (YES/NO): NO